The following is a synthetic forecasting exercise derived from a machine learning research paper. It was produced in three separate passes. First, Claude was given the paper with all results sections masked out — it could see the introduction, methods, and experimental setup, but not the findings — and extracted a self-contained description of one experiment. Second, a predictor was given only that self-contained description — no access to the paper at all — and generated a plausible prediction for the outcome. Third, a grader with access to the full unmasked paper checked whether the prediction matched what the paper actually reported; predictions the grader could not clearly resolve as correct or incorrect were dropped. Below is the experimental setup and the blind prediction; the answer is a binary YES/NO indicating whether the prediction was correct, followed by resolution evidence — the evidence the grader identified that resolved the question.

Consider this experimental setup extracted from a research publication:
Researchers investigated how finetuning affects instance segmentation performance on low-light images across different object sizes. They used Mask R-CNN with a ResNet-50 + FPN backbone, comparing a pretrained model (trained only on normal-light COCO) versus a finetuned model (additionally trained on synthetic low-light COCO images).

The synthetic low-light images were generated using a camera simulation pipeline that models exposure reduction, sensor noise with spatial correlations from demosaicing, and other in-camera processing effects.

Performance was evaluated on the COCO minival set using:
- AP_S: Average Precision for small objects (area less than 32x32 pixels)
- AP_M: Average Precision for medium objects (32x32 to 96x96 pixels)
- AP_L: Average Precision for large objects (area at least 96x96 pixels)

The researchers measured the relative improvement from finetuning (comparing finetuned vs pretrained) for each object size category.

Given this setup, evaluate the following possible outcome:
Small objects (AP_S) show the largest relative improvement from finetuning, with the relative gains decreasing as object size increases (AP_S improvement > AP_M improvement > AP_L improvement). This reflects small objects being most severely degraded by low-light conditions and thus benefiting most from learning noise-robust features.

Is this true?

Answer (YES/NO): NO